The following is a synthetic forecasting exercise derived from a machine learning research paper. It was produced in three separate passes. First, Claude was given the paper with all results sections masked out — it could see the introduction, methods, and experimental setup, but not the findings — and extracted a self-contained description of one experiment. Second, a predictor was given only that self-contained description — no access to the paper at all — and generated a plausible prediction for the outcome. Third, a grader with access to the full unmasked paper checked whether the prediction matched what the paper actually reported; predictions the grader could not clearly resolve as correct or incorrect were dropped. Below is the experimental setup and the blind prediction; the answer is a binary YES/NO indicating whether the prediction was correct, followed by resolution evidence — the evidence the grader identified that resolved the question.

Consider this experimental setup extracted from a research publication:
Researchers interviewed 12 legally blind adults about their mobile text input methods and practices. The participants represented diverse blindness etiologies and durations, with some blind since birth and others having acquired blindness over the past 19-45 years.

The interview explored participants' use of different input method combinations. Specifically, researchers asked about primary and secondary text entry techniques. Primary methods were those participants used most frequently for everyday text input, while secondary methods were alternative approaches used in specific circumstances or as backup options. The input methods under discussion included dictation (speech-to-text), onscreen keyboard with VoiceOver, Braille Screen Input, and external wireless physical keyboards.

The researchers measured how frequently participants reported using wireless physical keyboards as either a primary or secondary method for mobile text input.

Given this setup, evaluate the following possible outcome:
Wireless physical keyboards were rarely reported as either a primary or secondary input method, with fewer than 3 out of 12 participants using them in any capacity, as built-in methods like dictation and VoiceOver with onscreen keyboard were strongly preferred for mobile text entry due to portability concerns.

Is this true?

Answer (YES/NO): NO